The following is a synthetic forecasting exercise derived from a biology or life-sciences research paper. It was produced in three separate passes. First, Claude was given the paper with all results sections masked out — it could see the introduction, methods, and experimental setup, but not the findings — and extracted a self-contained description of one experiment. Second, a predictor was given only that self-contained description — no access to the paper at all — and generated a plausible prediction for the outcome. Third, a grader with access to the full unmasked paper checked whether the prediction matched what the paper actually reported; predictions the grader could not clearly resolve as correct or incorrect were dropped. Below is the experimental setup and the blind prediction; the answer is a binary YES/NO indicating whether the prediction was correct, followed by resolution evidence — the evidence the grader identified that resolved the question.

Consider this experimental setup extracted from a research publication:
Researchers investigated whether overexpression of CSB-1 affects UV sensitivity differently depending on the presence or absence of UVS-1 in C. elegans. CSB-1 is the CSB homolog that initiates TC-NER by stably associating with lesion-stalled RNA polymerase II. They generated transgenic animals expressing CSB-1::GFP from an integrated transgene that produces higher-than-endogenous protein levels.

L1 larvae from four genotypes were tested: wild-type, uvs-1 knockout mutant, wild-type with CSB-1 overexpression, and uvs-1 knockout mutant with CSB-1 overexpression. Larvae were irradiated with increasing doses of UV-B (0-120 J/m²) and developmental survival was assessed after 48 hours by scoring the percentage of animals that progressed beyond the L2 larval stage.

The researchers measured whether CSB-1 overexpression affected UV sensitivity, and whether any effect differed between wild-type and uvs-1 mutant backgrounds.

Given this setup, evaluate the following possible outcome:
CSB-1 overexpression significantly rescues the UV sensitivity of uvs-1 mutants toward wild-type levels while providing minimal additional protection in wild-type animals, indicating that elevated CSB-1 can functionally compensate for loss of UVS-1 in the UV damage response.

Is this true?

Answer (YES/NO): NO